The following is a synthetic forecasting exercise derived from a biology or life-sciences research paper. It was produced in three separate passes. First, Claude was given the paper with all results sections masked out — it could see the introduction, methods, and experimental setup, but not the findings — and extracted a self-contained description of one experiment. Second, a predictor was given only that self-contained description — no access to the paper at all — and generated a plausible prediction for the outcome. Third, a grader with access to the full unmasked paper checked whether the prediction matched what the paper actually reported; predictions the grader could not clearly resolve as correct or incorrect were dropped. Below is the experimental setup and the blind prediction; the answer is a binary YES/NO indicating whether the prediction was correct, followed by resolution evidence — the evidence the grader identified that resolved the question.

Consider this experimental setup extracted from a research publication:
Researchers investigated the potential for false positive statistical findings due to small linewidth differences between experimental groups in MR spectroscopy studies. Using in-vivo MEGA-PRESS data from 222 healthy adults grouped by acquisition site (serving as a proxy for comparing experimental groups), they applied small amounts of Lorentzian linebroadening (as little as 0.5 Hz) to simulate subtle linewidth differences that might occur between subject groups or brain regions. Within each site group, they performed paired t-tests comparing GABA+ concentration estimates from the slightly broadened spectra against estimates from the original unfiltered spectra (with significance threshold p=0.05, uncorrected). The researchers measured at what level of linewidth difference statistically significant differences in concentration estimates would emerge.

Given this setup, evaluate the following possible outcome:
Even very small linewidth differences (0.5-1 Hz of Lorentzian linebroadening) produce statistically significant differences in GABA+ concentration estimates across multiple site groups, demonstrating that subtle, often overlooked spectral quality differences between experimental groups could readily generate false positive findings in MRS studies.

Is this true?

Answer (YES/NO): YES